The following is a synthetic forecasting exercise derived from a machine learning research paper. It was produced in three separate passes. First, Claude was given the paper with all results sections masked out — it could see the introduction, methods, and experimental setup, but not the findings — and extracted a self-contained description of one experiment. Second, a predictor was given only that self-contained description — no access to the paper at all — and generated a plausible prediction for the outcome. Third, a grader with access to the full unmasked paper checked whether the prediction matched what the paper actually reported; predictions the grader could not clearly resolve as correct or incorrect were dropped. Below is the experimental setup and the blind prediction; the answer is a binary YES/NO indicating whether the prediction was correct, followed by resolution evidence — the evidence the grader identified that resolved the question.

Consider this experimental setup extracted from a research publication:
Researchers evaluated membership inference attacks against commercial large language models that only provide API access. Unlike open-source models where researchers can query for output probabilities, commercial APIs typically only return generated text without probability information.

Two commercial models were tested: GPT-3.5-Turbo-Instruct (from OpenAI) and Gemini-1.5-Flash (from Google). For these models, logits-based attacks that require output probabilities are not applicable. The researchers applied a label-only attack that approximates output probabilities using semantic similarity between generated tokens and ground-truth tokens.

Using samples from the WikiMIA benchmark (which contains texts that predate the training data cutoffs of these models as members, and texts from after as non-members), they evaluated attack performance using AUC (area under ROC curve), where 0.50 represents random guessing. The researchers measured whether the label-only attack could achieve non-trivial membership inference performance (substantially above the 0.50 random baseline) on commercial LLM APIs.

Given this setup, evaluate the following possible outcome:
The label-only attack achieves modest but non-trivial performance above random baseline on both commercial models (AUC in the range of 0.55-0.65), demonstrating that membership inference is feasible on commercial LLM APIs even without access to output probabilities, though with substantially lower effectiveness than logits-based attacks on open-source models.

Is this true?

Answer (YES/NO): NO